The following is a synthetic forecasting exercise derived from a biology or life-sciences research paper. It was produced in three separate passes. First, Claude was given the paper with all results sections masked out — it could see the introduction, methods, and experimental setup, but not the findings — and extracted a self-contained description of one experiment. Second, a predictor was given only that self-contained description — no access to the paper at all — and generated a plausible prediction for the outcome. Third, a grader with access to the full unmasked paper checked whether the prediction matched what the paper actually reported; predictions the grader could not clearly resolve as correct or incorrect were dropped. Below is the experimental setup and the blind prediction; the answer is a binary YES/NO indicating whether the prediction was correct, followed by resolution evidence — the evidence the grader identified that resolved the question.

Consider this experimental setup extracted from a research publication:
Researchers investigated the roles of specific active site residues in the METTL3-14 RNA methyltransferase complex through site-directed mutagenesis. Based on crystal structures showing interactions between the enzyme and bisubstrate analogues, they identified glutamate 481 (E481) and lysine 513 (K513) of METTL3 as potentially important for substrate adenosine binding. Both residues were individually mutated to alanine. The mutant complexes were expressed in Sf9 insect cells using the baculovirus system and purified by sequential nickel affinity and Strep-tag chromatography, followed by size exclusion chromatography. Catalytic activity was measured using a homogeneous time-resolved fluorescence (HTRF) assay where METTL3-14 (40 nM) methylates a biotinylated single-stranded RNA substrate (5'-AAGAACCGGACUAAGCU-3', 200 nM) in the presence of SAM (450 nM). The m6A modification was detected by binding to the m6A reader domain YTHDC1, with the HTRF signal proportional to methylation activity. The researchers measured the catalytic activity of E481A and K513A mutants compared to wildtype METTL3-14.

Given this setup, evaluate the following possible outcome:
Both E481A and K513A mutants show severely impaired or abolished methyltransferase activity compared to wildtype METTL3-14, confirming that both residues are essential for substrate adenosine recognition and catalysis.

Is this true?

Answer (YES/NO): YES